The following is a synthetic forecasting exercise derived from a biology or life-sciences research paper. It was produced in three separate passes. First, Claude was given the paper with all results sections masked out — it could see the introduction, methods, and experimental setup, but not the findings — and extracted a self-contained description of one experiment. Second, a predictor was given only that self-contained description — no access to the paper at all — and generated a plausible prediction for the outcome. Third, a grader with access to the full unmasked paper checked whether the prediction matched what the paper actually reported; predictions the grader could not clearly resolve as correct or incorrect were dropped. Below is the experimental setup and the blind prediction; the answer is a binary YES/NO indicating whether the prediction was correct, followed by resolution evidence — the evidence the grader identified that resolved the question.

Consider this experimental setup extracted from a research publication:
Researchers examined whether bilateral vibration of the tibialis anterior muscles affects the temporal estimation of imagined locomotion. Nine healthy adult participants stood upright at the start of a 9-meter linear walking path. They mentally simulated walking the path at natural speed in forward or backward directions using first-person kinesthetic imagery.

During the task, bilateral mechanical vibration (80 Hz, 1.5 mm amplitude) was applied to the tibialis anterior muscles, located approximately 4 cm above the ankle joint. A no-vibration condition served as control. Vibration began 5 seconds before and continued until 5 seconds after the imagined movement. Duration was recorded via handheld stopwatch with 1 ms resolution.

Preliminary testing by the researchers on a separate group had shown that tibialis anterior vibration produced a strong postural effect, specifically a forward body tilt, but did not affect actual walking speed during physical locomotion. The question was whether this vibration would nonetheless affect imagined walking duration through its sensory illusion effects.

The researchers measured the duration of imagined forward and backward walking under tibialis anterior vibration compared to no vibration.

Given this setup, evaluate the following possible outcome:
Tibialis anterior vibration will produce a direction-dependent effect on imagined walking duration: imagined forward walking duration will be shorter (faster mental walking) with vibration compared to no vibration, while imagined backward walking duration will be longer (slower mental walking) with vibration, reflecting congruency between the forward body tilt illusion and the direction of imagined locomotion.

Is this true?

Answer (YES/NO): NO